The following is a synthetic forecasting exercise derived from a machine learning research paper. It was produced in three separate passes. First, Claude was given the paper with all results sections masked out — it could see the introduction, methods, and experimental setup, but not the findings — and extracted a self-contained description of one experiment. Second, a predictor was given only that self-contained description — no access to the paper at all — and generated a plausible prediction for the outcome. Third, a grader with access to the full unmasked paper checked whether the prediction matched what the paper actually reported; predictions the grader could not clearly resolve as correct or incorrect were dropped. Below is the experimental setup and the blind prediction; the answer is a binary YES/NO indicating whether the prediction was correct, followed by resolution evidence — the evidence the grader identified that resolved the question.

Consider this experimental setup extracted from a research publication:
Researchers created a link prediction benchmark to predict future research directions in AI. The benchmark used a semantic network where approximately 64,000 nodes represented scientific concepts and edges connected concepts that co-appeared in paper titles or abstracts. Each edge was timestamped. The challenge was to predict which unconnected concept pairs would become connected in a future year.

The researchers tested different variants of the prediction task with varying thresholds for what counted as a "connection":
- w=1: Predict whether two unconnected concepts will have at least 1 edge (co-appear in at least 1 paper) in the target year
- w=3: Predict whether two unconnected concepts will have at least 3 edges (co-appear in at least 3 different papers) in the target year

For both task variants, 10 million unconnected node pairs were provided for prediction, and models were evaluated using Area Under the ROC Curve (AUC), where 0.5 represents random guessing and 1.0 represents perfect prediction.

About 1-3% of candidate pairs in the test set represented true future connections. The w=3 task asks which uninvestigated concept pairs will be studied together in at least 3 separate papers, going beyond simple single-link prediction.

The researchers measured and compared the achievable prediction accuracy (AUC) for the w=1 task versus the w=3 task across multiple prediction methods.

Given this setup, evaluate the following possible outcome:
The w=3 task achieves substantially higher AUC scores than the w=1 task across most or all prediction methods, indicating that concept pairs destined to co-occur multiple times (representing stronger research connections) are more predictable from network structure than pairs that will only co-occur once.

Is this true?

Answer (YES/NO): YES